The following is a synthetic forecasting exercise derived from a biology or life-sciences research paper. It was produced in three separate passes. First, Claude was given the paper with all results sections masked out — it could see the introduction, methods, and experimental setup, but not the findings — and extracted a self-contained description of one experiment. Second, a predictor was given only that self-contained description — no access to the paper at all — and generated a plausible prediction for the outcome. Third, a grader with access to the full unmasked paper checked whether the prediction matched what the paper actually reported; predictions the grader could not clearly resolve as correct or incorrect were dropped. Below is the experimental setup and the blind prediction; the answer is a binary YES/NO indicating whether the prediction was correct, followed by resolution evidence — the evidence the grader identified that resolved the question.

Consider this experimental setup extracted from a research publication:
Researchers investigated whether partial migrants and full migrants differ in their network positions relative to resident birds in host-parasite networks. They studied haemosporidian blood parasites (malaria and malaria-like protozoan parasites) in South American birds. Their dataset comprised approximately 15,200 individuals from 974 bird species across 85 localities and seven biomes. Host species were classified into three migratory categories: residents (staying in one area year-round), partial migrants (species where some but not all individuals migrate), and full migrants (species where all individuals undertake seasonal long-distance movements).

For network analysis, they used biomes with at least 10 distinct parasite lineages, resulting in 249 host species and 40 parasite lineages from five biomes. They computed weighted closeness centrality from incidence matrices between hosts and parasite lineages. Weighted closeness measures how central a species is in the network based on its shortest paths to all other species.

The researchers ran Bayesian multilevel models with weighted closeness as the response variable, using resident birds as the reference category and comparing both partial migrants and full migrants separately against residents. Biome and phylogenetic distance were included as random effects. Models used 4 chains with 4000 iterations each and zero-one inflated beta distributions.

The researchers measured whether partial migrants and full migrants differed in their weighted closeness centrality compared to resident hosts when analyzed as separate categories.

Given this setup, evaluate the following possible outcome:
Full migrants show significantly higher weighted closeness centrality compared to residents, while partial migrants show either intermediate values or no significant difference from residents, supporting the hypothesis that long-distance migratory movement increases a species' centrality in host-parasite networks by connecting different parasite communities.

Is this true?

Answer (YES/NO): NO